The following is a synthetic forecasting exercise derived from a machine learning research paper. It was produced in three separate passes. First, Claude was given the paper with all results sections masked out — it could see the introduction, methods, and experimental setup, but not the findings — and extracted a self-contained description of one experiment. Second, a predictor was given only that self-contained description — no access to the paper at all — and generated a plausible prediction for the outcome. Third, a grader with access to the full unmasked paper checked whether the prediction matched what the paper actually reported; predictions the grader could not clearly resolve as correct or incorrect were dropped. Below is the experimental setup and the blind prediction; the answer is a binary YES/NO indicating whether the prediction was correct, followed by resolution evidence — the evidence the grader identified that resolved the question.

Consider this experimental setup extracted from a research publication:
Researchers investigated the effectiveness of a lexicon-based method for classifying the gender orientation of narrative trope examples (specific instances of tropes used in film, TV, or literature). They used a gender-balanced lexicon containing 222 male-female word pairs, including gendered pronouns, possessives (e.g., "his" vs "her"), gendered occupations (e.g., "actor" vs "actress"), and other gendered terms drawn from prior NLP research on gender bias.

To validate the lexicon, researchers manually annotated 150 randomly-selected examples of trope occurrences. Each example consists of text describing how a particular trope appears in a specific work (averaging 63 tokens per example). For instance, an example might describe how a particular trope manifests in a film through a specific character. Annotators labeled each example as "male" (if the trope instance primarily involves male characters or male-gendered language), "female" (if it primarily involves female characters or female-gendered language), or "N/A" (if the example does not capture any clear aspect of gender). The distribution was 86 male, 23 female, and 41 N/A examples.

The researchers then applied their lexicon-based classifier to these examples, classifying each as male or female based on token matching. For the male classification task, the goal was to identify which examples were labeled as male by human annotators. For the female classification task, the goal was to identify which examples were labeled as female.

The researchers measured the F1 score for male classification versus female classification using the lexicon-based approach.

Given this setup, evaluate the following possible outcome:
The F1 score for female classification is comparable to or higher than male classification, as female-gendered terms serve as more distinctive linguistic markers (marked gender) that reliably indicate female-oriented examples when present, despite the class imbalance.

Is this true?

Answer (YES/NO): NO